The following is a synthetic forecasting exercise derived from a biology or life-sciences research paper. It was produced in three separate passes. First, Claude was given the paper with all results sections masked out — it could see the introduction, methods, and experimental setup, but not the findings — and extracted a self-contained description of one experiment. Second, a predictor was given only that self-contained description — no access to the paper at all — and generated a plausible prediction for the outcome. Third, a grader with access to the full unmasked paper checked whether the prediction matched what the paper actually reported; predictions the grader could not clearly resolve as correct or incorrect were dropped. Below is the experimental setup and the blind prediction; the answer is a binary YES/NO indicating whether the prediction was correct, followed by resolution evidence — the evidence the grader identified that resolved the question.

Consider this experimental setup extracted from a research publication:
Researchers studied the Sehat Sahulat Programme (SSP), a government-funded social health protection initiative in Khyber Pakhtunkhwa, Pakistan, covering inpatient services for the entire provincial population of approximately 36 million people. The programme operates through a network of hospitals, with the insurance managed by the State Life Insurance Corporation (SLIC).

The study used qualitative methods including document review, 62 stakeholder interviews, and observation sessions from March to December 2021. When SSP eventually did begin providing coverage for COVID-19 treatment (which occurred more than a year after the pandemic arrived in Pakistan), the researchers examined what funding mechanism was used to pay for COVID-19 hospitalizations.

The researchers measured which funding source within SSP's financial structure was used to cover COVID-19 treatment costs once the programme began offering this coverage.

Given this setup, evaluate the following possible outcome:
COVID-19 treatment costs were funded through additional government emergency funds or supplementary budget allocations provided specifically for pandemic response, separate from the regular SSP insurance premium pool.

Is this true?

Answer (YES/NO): NO